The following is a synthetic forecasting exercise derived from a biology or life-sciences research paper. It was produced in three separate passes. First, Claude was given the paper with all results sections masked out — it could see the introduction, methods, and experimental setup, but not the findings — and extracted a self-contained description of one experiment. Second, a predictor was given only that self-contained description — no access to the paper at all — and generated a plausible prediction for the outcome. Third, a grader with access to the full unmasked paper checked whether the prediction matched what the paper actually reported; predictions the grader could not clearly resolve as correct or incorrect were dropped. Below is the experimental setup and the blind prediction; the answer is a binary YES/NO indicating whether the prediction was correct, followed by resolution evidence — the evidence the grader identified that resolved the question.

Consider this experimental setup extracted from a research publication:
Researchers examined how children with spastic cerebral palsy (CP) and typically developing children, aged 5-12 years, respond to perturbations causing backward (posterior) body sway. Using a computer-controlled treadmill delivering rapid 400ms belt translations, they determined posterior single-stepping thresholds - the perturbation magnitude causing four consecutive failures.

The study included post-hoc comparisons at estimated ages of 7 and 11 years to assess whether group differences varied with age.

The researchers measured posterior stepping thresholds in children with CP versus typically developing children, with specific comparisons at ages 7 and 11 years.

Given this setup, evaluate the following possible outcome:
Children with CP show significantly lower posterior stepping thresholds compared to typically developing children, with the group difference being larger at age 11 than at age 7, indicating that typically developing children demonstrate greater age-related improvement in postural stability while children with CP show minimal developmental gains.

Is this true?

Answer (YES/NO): NO